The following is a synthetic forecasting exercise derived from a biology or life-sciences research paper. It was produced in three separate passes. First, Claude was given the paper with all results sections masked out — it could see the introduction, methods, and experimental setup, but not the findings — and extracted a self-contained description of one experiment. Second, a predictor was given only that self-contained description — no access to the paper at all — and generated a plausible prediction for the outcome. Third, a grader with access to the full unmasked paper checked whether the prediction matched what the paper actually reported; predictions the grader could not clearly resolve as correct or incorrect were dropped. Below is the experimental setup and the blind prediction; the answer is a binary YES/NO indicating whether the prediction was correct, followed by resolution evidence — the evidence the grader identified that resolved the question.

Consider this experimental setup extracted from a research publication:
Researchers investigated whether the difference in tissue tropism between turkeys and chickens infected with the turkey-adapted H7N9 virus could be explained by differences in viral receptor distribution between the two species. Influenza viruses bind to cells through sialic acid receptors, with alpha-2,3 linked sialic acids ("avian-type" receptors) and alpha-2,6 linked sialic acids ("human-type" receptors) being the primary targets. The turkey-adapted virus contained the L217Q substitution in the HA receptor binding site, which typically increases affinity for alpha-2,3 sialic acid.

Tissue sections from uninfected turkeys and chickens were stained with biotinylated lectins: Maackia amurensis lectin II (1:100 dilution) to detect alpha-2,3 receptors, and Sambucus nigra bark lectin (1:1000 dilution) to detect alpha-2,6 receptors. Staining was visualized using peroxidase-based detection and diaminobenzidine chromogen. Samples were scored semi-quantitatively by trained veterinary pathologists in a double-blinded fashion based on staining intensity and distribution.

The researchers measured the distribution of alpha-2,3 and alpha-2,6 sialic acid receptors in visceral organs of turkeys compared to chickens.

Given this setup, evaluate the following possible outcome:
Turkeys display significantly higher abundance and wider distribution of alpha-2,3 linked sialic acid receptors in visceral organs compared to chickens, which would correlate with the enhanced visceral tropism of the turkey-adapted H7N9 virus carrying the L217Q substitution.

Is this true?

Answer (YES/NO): NO